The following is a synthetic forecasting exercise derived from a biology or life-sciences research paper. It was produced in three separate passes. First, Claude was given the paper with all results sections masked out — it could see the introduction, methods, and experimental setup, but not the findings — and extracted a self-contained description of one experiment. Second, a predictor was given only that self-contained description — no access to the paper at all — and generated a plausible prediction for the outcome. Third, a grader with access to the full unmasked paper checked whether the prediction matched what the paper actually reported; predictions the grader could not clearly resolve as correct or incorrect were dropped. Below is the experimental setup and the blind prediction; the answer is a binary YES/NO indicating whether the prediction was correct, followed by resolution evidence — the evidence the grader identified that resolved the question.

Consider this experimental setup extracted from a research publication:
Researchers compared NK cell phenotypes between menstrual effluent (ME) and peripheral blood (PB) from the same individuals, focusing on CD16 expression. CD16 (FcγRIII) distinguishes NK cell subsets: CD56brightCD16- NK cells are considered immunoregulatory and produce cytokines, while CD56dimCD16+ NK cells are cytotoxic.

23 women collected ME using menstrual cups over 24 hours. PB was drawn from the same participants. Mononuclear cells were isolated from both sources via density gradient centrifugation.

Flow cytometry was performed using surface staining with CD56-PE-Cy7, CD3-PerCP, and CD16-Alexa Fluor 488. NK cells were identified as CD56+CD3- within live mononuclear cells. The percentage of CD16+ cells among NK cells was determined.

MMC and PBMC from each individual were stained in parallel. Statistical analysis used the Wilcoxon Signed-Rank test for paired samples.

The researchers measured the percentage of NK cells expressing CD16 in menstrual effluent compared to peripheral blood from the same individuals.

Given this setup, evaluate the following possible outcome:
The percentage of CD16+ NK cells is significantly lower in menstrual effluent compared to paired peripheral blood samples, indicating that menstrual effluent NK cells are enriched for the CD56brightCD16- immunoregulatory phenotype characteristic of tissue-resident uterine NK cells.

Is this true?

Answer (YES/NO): YES